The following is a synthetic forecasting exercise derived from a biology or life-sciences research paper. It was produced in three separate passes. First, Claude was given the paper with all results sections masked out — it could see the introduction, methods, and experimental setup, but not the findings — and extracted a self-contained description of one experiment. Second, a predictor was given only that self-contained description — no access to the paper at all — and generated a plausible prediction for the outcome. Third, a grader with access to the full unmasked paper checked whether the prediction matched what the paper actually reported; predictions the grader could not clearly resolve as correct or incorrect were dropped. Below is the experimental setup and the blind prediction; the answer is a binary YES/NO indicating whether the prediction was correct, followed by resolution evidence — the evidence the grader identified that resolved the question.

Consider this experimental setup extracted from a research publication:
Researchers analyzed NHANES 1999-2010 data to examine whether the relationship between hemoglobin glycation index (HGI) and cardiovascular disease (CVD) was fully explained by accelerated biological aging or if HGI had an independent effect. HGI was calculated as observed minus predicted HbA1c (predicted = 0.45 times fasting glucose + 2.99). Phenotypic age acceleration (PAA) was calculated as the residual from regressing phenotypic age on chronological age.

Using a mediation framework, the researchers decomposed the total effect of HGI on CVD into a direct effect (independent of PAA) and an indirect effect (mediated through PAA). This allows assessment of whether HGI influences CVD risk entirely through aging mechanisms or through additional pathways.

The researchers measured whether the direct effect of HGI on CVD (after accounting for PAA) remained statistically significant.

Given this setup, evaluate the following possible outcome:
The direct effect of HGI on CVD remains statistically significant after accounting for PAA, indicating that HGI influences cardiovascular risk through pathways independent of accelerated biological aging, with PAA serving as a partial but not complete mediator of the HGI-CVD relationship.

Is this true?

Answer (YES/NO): NO